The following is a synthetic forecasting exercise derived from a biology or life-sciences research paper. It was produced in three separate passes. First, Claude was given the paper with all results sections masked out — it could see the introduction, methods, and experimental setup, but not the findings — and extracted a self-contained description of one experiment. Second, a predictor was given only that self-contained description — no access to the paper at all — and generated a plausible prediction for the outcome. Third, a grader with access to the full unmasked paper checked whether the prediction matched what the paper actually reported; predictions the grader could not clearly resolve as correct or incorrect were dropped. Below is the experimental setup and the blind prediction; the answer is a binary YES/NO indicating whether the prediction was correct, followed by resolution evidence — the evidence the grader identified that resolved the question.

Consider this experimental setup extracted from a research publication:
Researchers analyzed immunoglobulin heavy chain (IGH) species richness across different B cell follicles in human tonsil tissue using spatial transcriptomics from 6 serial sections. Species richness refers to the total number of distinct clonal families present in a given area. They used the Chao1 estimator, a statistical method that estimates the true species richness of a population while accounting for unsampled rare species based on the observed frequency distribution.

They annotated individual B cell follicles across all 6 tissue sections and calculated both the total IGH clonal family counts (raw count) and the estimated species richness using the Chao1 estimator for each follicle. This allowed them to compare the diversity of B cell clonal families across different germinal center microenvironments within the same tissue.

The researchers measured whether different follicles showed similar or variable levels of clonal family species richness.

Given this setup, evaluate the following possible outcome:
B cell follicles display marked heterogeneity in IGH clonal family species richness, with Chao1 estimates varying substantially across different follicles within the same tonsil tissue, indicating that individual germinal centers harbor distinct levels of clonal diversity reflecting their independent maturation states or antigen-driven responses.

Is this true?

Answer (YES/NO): YES